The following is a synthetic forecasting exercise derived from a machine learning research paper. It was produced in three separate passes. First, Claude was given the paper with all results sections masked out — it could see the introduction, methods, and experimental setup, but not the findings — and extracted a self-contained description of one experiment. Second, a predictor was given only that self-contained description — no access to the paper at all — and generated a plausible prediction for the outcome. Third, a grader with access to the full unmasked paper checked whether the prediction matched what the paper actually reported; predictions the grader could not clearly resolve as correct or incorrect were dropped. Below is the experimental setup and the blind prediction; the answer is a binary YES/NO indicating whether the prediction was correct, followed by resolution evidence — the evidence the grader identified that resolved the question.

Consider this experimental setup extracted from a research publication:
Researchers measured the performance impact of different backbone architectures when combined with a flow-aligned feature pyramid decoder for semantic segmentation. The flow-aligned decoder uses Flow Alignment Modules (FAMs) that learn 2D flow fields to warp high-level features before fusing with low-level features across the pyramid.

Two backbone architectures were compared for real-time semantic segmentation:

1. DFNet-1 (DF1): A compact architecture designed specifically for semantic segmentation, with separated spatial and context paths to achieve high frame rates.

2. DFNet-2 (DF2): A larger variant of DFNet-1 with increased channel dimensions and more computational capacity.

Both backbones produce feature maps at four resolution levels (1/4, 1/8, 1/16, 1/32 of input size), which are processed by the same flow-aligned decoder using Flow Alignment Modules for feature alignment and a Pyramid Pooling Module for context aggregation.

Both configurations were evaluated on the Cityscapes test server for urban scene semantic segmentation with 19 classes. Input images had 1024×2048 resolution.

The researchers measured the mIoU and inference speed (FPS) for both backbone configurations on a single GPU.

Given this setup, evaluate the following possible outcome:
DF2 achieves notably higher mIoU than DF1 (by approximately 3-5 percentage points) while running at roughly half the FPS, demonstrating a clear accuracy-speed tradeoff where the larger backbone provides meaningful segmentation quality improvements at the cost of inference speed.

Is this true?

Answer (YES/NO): NO